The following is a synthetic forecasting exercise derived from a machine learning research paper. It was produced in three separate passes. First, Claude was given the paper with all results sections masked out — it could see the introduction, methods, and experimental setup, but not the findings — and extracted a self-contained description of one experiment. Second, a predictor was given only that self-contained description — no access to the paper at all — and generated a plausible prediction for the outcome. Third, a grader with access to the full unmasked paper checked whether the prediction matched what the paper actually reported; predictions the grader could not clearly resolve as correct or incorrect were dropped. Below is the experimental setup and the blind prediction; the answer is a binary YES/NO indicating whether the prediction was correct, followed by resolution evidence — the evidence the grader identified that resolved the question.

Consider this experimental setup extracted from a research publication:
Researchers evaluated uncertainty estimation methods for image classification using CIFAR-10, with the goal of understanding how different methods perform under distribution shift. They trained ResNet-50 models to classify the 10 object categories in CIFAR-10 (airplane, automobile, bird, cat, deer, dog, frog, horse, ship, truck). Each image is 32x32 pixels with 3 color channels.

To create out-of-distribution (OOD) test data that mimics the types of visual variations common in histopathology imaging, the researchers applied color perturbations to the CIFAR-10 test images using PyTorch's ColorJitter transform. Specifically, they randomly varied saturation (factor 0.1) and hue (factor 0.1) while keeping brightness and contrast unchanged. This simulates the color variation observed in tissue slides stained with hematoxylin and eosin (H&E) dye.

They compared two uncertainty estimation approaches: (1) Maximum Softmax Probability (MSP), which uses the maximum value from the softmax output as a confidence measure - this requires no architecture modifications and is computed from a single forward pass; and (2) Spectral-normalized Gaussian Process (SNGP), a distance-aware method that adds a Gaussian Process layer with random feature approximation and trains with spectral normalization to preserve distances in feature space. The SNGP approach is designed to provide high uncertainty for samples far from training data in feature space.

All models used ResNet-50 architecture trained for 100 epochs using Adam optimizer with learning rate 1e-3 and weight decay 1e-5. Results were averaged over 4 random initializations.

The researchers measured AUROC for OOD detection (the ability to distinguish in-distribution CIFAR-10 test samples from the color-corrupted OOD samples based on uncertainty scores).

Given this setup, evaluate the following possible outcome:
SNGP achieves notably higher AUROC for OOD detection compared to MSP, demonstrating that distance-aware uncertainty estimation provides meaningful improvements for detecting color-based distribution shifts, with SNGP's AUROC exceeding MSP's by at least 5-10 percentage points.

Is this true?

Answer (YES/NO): NO